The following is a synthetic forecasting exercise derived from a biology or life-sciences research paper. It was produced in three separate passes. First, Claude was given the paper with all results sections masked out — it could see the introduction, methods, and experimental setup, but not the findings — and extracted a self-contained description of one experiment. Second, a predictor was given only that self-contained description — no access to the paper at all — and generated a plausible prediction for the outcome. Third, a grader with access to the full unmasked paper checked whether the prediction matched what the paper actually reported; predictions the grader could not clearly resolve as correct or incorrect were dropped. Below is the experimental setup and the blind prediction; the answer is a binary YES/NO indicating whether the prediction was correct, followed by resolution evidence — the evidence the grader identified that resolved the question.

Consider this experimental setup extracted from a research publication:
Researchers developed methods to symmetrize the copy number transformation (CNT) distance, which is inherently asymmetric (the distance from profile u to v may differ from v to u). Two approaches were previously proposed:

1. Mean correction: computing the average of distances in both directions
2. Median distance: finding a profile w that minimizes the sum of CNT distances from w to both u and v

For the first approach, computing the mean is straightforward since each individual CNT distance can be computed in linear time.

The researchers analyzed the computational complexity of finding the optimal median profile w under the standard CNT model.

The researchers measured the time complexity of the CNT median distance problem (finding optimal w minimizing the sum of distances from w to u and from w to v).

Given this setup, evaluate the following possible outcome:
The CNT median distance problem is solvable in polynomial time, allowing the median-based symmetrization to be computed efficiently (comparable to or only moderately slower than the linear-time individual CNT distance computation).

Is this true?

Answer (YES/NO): NO